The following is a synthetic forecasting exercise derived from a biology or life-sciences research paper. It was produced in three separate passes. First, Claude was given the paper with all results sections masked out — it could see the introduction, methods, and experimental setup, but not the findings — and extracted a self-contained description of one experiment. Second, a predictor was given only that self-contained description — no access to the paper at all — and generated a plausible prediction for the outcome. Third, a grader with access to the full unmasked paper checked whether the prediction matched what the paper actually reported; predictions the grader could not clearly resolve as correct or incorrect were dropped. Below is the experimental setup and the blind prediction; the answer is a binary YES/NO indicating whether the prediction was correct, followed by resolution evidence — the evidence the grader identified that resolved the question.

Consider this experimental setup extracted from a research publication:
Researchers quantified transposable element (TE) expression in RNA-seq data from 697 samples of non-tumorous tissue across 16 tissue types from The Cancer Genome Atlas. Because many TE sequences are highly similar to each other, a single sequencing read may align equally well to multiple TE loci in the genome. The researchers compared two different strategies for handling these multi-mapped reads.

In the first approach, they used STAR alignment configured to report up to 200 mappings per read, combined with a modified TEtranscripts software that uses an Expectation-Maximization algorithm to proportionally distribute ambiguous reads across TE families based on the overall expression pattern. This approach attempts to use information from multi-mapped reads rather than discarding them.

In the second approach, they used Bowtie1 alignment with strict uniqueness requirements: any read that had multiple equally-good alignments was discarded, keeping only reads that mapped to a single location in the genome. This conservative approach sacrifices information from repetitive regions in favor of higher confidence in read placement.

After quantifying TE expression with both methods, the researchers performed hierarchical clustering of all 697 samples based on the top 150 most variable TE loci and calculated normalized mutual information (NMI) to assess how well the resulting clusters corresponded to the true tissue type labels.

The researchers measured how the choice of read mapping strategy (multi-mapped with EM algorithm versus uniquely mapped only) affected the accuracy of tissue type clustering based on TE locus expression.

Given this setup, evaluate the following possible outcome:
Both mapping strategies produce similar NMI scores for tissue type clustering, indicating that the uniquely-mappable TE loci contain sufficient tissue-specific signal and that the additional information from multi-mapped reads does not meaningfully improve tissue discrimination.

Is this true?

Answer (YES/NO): YES